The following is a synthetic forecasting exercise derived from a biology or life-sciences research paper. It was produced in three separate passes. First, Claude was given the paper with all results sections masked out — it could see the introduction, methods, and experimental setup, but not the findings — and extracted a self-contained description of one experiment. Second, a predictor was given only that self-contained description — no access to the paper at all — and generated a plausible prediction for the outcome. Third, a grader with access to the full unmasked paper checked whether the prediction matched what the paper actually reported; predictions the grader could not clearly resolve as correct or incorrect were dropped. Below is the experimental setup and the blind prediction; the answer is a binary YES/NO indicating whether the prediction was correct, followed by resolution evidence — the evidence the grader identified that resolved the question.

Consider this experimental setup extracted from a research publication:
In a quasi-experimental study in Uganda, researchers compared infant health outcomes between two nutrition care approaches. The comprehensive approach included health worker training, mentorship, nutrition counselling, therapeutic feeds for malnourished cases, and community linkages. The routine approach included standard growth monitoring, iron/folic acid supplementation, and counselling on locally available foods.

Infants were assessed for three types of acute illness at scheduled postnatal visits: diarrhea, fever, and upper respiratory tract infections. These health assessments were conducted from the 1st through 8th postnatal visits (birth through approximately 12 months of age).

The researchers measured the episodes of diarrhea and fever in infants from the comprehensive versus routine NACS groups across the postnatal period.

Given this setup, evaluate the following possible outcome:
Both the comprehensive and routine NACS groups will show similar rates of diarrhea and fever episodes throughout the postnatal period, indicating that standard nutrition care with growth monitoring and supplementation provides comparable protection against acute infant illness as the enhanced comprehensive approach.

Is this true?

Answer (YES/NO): NO